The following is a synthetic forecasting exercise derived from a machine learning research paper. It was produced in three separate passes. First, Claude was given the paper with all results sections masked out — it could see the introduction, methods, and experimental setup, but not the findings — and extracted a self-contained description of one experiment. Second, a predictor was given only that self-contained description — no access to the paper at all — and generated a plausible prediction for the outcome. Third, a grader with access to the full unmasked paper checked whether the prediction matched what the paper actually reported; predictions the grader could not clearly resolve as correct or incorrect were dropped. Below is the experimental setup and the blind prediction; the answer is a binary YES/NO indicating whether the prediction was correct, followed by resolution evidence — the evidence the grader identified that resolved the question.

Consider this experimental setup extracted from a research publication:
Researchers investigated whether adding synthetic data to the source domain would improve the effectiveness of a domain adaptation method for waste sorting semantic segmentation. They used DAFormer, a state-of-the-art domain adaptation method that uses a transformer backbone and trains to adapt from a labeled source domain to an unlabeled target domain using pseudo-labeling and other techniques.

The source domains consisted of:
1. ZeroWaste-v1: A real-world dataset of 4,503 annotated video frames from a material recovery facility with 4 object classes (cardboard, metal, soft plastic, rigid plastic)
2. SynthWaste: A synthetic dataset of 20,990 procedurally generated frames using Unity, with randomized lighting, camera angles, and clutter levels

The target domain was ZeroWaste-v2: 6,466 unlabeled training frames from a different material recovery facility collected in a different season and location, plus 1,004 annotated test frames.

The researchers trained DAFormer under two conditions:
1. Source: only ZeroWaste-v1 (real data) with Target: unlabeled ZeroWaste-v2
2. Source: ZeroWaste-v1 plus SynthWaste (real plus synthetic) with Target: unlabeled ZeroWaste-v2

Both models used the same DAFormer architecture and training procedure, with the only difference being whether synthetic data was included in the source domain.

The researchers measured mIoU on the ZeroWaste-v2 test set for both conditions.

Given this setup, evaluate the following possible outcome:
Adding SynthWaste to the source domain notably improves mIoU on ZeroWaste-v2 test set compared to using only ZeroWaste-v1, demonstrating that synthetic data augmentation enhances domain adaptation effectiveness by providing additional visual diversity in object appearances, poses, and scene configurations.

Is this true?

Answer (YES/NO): NO